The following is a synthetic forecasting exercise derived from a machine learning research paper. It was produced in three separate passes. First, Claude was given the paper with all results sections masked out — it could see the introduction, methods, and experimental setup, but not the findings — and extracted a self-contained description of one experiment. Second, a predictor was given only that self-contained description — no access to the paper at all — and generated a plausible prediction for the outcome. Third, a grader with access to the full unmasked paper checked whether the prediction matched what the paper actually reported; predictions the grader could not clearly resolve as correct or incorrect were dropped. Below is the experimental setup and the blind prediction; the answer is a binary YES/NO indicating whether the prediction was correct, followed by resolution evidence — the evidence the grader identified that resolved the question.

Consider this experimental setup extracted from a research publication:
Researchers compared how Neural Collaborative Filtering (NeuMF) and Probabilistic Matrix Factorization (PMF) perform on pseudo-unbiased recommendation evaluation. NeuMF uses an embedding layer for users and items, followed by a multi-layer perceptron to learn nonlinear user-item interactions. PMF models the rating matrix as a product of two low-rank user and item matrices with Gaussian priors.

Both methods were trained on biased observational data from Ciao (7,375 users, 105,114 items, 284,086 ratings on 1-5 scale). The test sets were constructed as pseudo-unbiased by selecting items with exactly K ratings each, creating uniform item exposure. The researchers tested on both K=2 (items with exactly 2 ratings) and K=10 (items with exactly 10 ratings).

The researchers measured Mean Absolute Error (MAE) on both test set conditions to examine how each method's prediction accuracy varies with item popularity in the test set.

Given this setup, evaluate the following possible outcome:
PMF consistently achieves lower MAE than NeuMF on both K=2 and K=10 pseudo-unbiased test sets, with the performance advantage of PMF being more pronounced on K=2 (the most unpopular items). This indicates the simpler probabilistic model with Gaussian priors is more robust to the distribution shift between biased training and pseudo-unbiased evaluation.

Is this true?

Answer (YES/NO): NO